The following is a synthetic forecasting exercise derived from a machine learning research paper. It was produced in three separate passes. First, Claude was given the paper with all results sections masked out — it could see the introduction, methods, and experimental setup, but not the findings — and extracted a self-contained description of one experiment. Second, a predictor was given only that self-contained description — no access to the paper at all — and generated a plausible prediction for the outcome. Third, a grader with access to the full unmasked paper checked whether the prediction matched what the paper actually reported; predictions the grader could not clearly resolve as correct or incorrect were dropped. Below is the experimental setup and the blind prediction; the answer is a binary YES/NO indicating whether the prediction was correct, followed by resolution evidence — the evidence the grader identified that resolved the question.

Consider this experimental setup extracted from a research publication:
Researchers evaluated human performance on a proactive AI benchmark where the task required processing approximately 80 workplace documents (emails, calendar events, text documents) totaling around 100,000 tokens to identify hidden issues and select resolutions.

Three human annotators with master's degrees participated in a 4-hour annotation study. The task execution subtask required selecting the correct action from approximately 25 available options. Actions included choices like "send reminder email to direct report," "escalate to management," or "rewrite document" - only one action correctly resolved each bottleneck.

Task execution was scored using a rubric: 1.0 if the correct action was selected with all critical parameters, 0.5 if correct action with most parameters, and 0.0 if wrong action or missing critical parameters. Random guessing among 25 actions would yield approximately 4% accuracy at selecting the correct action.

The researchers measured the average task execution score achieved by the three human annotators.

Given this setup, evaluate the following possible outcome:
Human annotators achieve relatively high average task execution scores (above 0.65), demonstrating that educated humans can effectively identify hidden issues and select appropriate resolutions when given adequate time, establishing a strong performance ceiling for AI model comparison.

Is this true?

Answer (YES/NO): NO